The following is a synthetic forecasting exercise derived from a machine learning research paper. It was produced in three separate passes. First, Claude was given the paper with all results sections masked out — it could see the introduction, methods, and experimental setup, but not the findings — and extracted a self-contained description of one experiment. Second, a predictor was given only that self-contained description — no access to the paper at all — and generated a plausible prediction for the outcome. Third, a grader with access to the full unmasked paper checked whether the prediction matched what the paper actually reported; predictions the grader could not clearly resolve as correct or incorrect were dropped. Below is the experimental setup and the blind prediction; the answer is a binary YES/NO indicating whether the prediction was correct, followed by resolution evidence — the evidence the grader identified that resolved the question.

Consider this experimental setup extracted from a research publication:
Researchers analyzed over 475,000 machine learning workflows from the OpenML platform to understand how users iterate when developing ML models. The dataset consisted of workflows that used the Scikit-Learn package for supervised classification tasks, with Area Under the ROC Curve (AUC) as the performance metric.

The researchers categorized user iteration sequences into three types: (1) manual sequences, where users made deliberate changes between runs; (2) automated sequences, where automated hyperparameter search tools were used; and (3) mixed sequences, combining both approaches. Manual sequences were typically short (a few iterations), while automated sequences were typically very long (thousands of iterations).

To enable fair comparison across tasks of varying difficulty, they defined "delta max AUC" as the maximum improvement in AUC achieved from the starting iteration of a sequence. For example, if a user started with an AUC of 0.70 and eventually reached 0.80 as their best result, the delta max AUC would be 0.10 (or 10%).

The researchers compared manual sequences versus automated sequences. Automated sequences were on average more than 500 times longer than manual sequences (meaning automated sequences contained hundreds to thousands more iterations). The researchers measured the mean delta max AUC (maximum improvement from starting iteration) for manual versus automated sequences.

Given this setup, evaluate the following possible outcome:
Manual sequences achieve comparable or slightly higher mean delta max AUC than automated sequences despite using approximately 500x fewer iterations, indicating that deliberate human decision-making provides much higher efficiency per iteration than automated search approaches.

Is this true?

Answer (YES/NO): YES